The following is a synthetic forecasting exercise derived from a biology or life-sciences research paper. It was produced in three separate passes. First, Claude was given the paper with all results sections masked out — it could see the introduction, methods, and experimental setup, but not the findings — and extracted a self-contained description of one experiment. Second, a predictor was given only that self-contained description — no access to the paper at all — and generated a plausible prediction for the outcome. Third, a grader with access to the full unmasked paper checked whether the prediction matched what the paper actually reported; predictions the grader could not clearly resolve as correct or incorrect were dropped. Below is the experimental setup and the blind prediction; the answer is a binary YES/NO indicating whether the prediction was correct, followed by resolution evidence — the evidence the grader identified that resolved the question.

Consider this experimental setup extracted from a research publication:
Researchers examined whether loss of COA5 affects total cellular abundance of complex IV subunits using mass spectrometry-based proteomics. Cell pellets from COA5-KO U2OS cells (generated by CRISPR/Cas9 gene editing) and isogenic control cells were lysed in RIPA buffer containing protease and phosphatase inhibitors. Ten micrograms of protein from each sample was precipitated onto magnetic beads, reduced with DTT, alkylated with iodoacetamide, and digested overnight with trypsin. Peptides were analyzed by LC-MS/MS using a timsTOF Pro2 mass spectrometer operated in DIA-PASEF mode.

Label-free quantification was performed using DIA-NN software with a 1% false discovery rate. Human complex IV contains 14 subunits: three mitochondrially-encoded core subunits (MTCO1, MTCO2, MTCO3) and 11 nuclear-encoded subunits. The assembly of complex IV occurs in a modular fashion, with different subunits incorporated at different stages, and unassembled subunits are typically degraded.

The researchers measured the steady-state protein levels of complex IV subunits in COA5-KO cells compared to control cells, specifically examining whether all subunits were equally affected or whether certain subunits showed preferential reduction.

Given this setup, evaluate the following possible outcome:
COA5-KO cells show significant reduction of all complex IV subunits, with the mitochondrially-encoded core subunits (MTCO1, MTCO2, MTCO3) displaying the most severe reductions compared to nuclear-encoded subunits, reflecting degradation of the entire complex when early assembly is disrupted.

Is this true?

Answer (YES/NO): NO